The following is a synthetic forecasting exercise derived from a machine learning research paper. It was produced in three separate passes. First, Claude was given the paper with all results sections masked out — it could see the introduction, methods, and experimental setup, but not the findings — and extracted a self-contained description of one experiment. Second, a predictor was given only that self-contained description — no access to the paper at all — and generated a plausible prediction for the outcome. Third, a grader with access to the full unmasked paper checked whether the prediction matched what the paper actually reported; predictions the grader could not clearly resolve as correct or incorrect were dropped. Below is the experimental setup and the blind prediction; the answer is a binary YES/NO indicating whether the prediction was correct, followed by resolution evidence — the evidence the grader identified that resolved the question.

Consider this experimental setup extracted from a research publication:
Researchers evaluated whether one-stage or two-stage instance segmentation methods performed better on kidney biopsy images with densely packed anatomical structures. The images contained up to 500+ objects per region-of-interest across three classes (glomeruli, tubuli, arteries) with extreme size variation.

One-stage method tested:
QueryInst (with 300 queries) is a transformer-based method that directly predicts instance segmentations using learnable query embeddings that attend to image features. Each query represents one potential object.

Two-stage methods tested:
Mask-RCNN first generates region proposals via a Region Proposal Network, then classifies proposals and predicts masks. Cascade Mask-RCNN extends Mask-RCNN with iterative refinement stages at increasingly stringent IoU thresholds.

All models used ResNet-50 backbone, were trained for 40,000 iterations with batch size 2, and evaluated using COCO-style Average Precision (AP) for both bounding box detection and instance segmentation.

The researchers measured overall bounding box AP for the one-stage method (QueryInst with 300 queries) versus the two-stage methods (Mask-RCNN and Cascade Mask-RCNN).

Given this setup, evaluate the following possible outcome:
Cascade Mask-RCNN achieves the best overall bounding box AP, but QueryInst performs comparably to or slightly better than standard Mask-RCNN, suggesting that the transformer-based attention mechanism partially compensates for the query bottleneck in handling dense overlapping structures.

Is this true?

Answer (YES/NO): NO